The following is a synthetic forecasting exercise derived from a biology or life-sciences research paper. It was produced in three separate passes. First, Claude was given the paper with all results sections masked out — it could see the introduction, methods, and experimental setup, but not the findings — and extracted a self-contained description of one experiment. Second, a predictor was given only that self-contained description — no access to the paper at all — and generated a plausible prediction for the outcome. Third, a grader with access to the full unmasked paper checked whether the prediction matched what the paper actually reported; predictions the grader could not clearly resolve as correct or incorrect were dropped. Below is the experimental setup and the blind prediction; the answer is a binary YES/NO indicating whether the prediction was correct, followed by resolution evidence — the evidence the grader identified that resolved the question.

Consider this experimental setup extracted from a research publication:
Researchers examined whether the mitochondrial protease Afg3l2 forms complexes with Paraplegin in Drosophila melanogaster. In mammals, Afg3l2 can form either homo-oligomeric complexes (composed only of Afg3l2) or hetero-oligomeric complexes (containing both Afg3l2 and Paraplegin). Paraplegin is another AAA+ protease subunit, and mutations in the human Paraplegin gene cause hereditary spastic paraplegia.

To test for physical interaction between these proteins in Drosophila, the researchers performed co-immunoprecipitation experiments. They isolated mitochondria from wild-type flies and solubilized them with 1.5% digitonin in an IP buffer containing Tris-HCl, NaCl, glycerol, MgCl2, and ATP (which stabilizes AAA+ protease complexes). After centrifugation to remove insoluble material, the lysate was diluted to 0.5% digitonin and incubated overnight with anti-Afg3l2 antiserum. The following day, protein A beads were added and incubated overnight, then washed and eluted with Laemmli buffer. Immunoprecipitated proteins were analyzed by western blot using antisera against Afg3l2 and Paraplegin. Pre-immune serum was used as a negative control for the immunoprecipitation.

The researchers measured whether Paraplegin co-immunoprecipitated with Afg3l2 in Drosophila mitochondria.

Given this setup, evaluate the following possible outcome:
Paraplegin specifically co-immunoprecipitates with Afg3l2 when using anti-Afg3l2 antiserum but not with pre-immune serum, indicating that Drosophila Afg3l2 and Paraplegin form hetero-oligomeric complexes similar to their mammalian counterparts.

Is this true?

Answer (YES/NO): YES